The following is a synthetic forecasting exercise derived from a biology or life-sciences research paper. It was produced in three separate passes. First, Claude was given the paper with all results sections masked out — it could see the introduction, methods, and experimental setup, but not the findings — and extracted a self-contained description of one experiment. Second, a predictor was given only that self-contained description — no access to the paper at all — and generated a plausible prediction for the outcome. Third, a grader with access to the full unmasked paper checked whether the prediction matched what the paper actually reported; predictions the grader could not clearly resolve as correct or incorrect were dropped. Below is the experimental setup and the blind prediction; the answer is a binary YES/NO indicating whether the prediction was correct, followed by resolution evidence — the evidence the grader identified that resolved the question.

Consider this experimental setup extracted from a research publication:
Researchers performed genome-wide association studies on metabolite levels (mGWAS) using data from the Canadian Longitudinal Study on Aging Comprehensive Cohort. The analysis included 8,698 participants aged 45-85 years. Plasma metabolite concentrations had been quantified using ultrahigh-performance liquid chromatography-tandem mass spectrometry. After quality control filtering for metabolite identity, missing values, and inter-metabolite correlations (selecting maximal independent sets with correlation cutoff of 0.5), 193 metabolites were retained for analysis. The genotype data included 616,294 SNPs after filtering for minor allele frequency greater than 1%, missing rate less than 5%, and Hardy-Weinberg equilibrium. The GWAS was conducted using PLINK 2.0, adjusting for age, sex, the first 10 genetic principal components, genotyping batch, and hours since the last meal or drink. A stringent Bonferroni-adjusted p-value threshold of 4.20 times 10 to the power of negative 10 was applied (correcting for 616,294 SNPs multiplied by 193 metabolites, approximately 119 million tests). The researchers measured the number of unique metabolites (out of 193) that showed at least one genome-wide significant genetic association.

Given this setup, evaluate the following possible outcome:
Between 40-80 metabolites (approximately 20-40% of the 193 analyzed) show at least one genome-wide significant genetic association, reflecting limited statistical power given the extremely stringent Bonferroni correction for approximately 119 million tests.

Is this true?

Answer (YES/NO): NO